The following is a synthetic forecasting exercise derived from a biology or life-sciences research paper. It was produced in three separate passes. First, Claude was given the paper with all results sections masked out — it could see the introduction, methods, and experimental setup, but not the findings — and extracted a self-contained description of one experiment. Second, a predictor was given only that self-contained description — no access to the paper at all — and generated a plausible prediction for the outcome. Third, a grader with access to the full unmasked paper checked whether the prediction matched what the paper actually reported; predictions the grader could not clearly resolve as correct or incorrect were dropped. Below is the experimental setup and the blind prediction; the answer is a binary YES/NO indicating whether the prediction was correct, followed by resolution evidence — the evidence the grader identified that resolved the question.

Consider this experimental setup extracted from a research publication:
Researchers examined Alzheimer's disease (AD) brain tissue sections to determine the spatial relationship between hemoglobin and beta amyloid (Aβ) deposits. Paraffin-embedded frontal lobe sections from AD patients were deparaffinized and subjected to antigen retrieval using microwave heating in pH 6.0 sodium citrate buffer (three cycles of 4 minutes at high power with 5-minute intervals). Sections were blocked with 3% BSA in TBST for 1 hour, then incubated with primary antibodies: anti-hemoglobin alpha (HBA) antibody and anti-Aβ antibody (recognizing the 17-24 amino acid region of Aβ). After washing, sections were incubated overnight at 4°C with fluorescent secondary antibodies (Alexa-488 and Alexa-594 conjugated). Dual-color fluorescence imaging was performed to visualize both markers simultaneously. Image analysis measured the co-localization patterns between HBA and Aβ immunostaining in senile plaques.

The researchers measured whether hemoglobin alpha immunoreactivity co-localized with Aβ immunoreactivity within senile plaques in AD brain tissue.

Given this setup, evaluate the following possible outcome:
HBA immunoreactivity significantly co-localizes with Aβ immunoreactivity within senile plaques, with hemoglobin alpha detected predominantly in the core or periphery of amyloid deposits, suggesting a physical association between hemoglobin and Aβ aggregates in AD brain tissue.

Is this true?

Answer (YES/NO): YES